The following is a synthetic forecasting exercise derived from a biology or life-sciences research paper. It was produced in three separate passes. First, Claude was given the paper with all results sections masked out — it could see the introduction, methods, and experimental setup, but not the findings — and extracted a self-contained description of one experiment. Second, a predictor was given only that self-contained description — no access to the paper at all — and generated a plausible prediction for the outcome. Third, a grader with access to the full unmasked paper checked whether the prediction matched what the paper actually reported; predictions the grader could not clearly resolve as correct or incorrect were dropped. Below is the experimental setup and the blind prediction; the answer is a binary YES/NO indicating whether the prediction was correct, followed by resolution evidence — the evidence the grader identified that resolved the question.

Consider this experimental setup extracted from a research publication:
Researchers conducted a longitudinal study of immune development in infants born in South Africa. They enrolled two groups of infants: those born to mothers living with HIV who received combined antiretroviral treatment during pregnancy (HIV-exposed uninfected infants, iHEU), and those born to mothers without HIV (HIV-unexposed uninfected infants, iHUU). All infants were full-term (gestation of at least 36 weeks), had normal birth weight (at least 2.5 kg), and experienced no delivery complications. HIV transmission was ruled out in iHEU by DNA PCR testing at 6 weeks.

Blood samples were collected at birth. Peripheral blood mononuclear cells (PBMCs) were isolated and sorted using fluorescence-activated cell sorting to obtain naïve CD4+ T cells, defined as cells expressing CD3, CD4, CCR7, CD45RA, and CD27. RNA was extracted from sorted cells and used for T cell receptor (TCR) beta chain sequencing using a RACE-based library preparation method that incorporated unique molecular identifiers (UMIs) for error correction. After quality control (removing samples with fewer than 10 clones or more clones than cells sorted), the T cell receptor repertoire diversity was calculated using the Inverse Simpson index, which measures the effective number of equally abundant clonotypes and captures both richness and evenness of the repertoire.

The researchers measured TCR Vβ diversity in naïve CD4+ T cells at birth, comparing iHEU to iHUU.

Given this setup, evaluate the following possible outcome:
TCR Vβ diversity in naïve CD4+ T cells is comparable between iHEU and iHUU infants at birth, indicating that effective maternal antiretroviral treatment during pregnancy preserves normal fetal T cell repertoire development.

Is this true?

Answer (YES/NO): YES